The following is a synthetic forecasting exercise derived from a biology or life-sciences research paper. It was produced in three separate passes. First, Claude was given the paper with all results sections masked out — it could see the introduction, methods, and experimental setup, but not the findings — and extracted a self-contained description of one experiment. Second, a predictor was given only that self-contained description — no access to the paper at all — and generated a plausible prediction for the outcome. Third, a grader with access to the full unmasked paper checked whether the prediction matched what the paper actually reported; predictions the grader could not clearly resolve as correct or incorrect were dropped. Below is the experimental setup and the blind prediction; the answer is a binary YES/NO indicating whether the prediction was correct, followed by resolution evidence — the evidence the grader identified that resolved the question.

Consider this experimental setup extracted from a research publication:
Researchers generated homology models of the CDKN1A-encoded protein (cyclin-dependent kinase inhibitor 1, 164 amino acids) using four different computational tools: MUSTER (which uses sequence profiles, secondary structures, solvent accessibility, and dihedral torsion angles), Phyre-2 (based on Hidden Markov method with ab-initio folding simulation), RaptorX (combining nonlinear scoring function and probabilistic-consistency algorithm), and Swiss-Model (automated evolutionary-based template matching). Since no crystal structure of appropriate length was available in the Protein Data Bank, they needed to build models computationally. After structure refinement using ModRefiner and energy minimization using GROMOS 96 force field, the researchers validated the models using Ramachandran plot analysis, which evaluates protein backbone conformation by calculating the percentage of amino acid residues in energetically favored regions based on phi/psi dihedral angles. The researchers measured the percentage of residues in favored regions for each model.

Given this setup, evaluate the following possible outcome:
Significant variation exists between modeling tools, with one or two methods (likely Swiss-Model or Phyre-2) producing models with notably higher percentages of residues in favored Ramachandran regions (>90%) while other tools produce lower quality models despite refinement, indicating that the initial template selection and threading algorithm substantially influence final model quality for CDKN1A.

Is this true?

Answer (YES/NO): NO